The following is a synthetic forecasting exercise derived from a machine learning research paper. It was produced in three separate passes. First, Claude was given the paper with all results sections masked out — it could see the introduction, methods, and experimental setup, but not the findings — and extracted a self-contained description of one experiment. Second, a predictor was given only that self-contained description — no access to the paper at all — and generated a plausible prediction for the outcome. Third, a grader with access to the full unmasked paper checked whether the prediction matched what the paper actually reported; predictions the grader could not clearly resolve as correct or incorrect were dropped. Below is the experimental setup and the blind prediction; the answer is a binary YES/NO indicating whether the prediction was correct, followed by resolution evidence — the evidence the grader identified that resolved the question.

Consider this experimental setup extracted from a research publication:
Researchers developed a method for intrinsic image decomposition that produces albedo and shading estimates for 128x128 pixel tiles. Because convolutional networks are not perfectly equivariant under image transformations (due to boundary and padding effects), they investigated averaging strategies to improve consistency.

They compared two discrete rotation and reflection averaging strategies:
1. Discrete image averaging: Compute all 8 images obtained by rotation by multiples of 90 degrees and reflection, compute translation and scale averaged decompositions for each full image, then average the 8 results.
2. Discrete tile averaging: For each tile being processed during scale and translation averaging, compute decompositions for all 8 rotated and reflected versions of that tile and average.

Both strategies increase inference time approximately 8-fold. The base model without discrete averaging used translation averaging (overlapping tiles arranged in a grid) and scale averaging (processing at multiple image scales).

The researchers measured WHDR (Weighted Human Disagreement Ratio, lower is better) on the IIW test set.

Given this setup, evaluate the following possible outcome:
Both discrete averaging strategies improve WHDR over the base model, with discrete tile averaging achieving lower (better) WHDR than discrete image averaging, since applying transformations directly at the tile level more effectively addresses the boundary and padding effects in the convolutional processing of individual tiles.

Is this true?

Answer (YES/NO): NO